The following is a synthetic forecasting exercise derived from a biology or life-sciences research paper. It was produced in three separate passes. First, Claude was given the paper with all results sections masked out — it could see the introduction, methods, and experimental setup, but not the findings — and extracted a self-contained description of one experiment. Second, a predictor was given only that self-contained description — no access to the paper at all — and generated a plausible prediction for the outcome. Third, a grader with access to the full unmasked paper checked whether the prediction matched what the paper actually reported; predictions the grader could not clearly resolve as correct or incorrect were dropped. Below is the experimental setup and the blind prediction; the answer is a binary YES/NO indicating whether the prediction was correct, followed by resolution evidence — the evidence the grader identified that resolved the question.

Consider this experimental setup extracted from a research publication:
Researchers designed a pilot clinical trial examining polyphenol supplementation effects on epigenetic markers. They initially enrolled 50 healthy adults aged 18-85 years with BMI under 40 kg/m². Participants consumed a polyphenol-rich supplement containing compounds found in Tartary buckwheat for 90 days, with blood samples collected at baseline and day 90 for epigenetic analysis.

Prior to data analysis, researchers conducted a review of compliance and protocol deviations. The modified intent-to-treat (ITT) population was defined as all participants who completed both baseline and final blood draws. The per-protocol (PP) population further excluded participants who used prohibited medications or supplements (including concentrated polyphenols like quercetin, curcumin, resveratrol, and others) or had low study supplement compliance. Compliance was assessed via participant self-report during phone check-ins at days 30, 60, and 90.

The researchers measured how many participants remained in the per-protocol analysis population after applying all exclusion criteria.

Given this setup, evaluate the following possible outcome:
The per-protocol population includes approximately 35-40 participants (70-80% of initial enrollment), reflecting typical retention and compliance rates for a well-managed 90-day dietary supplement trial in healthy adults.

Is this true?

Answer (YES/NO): YES